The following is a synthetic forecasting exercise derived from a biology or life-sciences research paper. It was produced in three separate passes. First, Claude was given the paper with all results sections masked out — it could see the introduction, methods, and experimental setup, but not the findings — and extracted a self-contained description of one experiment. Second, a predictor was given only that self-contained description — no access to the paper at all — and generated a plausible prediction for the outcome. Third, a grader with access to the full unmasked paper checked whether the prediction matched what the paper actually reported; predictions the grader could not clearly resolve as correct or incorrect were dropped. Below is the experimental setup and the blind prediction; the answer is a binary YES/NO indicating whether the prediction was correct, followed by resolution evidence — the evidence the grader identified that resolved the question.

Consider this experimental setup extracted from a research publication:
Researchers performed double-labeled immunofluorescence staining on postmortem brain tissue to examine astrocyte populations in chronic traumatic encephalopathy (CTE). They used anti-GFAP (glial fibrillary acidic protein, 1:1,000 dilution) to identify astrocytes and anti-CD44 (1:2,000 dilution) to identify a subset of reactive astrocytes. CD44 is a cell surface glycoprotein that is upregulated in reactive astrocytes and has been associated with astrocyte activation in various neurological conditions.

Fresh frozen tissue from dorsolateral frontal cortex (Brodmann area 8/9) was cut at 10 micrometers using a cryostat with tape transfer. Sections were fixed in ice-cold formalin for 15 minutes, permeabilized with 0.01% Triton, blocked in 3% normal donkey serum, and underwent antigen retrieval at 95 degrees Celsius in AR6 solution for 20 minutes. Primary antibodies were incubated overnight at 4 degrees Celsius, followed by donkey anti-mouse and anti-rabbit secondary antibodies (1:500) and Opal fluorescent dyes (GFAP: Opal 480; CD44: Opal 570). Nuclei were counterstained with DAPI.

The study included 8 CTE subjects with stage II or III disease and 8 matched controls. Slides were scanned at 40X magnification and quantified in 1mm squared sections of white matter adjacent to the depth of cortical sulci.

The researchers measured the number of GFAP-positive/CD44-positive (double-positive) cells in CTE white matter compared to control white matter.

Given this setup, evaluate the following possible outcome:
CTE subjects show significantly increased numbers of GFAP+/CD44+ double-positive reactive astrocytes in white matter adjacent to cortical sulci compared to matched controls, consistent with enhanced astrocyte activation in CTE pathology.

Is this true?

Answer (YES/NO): NO